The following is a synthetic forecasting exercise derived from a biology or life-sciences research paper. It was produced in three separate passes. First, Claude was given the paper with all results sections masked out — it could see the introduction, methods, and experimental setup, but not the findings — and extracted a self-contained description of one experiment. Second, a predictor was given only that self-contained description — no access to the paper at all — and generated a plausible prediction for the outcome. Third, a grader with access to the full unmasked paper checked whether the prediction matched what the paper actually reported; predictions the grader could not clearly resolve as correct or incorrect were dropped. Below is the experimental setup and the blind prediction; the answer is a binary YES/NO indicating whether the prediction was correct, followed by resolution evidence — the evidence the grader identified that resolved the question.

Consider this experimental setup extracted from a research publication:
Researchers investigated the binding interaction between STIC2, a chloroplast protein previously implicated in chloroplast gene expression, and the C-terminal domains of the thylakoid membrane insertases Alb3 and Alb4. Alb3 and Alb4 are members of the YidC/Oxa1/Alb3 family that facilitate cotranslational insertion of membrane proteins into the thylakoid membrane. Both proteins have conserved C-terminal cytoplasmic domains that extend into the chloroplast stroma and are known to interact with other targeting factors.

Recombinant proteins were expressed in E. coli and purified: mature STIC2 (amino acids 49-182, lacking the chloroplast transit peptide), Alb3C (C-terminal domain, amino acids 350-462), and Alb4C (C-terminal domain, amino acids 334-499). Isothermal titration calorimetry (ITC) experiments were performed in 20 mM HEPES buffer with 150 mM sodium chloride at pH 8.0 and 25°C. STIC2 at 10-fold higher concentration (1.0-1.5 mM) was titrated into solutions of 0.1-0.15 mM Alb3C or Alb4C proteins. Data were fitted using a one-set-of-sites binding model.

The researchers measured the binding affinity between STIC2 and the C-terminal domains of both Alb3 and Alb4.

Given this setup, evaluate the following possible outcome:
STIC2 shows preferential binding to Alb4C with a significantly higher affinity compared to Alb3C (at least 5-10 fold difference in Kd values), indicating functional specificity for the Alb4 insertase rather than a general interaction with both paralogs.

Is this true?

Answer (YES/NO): YES